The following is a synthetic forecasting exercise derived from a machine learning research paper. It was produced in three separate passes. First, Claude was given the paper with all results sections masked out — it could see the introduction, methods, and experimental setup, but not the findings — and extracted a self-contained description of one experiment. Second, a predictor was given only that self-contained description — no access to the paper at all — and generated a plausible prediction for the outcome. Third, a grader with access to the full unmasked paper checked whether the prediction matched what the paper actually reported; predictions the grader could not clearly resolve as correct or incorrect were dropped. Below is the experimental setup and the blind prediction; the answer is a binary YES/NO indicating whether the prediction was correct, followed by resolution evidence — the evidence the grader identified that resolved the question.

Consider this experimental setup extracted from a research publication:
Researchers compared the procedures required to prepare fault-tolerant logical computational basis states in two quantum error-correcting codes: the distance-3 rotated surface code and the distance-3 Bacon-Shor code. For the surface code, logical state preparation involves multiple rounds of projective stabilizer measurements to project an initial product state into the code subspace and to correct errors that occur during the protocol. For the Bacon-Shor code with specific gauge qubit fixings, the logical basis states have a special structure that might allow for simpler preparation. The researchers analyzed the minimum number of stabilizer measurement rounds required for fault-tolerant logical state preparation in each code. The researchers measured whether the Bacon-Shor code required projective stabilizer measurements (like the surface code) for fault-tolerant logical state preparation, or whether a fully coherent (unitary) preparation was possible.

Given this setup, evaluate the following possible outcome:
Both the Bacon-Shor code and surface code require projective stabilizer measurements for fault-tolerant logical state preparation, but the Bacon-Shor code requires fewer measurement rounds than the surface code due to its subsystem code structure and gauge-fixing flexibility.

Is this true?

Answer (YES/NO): NO